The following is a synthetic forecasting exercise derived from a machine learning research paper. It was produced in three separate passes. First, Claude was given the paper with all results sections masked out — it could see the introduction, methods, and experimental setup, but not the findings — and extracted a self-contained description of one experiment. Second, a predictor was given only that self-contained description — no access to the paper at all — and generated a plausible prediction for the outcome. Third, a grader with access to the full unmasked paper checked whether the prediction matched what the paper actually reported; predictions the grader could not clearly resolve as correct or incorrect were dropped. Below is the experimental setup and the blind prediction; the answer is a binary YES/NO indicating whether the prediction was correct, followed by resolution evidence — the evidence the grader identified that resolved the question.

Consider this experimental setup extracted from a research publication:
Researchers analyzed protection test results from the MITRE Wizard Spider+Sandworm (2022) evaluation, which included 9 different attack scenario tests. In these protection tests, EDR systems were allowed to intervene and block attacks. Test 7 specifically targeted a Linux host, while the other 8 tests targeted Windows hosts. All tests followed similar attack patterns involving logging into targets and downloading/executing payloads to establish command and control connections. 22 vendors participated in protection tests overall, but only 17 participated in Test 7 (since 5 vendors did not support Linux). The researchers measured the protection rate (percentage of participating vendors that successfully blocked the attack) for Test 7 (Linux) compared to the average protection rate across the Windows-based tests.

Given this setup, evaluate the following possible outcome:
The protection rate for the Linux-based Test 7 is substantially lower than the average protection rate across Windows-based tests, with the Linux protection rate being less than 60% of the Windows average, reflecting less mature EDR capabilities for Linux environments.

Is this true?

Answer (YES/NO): NO